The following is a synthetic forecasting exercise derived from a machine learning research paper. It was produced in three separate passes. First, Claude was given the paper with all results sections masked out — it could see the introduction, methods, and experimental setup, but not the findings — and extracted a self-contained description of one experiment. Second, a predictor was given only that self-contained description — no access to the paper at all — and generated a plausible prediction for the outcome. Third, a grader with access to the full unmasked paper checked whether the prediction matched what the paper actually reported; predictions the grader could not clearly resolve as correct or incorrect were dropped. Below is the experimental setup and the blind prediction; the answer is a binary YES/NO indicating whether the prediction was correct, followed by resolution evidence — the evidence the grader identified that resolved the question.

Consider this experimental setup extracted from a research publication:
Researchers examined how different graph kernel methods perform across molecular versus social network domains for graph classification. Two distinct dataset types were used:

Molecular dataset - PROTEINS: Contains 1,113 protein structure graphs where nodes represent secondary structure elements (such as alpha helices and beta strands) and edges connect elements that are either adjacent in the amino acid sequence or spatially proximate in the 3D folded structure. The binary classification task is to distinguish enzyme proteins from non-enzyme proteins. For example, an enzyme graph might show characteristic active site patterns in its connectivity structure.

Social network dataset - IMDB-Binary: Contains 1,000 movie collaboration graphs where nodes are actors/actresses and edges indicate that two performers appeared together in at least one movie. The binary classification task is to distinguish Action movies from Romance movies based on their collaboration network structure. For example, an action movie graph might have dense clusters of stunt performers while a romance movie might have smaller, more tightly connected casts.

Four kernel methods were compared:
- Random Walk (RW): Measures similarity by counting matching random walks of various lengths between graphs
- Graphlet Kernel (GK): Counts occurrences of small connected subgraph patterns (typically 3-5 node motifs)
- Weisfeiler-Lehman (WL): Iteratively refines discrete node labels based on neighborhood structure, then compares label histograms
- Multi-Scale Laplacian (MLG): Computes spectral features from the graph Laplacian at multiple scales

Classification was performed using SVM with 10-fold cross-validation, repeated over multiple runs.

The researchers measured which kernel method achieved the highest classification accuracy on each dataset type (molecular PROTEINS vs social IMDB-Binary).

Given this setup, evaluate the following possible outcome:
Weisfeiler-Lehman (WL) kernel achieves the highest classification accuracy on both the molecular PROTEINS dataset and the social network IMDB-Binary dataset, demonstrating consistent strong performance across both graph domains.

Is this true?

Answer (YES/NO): NO